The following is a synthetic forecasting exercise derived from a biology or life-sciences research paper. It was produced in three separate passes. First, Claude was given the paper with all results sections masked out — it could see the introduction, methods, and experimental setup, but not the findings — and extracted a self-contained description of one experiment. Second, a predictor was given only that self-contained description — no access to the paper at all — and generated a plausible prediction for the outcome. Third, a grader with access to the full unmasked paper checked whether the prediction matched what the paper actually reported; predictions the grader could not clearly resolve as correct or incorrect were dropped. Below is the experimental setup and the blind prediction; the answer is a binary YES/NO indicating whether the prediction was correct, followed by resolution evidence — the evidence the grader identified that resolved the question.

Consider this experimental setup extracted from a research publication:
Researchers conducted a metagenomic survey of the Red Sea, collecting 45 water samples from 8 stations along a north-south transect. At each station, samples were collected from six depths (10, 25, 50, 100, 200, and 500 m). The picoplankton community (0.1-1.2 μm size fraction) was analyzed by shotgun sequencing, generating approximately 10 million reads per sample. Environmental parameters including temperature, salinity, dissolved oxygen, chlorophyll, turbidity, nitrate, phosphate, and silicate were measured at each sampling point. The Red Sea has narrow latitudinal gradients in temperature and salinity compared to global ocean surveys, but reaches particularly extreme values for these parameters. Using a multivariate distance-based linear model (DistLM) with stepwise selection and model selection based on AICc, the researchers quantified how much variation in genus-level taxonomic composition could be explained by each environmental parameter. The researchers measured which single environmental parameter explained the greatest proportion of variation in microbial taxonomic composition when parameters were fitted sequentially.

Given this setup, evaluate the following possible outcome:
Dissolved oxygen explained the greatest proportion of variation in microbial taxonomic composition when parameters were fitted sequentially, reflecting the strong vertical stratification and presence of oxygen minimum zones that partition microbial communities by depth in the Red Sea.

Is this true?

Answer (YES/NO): NO